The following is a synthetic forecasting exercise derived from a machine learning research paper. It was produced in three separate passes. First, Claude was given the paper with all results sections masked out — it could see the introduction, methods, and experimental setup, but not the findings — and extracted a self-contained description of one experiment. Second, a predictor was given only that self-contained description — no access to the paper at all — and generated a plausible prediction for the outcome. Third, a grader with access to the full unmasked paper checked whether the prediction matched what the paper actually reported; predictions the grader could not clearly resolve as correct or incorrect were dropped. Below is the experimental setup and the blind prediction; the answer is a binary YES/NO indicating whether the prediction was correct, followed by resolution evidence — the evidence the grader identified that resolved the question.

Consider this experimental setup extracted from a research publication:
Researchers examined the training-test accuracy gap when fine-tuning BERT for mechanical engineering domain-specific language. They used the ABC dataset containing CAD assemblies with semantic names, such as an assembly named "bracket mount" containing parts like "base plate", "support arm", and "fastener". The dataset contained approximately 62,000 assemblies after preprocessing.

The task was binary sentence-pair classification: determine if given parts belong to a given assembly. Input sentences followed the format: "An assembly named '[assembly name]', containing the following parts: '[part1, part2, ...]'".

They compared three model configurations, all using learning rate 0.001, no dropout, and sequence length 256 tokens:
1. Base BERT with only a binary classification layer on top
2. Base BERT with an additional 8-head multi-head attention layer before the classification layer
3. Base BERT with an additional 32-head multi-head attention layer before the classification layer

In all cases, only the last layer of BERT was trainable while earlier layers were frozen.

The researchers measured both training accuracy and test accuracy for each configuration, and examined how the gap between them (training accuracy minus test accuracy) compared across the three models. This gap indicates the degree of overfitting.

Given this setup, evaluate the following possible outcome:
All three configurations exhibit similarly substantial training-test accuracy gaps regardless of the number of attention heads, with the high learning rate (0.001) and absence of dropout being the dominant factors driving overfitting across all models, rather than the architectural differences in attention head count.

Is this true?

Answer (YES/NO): NO